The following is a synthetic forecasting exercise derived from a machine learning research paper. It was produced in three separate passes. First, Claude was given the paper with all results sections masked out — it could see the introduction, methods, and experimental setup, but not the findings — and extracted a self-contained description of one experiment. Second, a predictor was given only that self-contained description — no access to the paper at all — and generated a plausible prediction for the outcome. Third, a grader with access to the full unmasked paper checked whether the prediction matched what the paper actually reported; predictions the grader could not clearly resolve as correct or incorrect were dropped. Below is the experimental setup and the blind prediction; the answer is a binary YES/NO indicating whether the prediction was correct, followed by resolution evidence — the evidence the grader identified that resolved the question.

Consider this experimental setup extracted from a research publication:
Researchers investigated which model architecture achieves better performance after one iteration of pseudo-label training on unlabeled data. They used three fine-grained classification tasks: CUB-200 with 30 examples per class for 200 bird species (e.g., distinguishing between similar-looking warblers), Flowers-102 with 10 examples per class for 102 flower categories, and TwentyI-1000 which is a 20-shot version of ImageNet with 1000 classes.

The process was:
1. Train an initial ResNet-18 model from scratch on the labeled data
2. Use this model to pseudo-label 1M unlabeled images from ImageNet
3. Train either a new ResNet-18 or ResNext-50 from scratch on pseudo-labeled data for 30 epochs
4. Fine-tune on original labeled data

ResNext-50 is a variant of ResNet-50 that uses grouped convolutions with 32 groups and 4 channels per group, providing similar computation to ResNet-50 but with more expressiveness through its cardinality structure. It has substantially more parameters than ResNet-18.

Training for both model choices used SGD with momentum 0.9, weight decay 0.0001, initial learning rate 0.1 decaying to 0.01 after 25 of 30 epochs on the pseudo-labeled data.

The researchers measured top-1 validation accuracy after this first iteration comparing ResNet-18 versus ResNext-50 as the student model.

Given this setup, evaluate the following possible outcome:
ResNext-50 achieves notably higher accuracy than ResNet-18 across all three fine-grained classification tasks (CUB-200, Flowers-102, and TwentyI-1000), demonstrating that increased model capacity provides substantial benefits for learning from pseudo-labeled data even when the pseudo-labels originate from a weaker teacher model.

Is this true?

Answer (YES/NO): YES